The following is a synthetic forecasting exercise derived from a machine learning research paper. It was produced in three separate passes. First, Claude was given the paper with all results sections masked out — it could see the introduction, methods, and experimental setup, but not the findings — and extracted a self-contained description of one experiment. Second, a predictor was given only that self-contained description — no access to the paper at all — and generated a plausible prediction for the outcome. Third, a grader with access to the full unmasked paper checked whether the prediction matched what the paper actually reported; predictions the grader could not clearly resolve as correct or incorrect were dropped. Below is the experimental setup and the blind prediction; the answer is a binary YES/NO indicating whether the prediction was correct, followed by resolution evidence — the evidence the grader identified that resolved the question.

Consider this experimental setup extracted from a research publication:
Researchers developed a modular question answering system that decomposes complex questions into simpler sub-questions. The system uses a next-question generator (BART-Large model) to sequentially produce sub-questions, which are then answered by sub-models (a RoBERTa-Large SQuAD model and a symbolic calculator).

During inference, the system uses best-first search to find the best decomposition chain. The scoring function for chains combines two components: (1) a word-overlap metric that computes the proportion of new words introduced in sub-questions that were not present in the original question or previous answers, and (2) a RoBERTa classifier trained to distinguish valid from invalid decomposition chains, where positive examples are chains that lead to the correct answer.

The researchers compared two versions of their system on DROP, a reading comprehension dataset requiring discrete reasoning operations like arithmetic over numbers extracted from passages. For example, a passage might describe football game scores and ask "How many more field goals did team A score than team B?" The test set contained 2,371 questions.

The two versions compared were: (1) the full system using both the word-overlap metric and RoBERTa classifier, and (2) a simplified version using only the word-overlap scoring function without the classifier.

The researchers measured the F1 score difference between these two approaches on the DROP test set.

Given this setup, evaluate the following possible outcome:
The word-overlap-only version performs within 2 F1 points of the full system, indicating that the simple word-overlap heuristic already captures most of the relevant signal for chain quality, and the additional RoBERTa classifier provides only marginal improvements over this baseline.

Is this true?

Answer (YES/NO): NO